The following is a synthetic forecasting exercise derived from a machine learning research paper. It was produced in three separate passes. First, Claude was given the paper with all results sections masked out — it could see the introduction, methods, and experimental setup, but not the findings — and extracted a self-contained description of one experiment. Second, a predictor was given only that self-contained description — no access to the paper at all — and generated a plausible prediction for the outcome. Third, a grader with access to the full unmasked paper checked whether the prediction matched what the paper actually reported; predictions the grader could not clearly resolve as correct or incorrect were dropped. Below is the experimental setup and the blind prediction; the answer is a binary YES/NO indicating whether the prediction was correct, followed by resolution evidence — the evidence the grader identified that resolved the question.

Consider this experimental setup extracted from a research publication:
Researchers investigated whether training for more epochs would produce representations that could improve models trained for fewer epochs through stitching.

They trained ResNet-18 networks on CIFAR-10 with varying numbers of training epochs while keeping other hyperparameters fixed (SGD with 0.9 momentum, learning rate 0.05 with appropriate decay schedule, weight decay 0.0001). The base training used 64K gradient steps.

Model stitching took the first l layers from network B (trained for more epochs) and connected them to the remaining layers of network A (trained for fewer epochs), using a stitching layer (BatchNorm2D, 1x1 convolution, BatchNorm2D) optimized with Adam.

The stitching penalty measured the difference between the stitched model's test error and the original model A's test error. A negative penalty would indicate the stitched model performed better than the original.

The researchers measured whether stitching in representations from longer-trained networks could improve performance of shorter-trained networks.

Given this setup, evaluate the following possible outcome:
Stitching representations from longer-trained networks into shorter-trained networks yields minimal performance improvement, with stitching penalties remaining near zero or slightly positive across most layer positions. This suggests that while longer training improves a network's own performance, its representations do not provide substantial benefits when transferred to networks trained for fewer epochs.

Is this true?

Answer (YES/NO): NO